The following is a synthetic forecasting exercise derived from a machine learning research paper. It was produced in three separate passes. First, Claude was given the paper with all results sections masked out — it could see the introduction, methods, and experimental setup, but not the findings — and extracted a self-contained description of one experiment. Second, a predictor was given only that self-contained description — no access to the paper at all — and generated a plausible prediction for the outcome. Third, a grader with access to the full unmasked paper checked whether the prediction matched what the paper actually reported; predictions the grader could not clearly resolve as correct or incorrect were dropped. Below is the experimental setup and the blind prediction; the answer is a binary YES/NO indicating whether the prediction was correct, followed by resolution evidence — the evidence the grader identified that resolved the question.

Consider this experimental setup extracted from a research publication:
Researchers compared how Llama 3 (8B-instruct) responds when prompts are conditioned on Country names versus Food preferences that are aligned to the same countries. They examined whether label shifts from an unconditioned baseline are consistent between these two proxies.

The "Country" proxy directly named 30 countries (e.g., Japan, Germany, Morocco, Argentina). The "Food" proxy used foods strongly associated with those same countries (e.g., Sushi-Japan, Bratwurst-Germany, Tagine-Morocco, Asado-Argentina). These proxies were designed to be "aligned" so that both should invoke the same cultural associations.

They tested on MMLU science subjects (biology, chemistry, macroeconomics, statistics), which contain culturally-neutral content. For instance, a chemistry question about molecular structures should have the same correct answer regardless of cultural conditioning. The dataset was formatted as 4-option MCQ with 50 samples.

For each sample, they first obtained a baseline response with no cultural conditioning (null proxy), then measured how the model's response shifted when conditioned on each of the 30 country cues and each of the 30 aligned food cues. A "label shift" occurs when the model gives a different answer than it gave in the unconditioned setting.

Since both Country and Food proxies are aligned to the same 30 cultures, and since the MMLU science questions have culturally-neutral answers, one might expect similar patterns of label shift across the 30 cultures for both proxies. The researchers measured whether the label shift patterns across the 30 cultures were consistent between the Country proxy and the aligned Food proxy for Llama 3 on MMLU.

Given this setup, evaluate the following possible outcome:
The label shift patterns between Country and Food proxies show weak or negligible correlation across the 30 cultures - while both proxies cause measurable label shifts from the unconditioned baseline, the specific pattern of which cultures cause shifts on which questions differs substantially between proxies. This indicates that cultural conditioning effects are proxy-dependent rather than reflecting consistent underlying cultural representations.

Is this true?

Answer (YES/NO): YES